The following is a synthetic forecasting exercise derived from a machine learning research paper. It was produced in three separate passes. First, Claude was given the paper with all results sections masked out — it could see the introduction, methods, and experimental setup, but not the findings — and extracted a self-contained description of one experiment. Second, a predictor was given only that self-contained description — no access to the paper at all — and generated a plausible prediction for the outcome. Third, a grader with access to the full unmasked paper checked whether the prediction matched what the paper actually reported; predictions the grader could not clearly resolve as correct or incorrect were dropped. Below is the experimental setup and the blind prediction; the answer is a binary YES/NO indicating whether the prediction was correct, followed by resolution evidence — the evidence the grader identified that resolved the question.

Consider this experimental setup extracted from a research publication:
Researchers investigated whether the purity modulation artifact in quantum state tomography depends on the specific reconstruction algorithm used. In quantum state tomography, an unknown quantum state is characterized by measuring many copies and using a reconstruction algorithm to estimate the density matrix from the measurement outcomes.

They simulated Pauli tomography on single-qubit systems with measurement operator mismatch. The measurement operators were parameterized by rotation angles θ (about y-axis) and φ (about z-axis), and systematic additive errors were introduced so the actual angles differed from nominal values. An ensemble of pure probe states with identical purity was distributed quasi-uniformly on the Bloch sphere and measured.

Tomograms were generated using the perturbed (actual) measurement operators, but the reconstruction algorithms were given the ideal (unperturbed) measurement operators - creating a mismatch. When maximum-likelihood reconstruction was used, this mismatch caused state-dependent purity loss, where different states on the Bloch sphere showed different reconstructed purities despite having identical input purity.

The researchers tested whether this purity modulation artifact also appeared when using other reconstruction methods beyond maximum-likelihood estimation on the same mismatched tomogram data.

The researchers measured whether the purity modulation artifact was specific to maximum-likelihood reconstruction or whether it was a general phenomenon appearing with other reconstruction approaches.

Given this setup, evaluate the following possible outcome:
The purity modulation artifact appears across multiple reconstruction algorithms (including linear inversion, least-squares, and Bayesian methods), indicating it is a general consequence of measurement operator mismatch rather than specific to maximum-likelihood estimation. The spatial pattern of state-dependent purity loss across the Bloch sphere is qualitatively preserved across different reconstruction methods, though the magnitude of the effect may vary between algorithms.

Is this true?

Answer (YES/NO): YES